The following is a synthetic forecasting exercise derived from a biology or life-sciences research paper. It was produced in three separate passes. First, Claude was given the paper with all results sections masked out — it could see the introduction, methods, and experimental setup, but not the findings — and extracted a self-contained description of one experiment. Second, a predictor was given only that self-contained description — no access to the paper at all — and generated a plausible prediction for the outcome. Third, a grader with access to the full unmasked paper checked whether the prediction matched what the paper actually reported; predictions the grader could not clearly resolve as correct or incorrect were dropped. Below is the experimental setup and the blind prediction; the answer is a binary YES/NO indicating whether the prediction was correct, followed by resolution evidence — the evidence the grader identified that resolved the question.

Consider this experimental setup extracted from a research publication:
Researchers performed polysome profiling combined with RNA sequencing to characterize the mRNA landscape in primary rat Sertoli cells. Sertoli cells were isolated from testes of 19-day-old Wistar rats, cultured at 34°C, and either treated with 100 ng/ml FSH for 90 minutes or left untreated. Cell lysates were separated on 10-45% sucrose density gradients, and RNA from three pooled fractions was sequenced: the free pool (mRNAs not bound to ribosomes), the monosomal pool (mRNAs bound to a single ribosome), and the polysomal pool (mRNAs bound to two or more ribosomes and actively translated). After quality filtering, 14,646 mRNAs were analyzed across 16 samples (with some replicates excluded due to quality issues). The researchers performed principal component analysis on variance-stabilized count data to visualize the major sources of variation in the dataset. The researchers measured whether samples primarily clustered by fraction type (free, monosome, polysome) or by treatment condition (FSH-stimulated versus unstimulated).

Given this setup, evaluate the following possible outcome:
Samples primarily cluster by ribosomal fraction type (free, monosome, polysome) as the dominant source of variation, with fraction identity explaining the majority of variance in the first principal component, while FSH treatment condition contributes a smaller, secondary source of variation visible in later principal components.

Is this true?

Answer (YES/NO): YES